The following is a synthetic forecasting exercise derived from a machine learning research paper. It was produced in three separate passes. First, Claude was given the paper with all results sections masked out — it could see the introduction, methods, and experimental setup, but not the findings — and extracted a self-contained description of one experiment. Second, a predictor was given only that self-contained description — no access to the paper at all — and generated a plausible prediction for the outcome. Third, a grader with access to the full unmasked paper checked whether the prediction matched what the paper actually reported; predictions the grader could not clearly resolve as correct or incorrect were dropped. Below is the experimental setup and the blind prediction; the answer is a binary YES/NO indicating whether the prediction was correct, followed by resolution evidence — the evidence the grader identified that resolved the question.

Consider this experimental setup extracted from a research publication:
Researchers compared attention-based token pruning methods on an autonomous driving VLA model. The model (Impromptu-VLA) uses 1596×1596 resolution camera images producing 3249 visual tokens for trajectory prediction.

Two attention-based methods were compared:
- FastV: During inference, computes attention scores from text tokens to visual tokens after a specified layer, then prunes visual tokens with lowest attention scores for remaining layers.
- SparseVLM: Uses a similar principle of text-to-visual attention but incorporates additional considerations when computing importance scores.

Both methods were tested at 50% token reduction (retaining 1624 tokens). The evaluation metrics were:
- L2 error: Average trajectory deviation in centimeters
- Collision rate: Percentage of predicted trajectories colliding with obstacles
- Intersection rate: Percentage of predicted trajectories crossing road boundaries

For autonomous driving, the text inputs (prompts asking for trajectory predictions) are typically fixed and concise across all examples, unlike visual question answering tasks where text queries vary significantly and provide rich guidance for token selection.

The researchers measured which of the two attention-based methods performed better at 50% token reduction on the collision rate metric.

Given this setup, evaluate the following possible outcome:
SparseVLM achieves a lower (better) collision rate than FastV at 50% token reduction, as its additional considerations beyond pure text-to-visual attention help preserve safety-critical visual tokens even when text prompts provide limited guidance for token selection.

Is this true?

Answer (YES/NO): YES